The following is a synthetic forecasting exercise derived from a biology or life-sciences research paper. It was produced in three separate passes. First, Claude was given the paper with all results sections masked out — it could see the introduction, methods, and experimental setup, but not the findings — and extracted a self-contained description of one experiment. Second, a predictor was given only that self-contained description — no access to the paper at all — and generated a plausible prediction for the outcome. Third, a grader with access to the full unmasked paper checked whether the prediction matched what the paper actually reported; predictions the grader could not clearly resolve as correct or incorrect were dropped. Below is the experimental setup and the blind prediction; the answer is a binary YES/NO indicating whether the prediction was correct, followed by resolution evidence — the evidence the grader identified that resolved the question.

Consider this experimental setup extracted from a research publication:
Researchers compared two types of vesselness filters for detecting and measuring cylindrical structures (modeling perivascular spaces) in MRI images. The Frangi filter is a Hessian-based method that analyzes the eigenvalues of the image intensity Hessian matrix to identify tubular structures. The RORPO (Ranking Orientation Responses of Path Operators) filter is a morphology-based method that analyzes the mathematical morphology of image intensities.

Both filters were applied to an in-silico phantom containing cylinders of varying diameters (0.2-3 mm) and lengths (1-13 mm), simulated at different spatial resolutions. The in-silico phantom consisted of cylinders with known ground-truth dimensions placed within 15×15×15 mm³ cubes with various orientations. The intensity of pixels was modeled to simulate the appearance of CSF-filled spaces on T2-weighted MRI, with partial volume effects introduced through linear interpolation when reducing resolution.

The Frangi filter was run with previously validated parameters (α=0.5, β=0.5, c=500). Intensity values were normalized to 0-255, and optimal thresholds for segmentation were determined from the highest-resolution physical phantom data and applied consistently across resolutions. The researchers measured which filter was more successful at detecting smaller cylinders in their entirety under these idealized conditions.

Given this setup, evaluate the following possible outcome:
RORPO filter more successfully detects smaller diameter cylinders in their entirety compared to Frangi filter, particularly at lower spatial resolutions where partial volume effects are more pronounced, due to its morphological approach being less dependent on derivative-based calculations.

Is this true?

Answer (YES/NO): NO